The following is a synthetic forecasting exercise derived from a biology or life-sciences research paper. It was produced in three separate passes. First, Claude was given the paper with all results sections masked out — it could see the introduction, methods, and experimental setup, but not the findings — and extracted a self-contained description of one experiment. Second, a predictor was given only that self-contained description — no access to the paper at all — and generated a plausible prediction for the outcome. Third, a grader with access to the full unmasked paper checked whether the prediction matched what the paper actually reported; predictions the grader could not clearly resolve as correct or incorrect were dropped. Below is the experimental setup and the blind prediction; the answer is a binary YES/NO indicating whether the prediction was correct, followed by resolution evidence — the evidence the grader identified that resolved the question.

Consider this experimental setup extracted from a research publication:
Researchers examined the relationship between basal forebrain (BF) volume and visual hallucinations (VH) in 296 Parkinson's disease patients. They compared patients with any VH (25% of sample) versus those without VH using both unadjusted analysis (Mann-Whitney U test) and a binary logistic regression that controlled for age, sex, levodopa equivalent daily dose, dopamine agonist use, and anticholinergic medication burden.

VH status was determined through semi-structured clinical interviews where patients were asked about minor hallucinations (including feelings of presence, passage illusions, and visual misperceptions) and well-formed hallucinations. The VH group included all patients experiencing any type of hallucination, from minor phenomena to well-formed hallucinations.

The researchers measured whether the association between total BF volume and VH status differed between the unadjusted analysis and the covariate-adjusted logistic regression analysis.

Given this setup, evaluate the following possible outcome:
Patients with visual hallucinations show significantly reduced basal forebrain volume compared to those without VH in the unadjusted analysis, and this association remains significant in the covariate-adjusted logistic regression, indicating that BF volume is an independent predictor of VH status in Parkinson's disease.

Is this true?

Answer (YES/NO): NO